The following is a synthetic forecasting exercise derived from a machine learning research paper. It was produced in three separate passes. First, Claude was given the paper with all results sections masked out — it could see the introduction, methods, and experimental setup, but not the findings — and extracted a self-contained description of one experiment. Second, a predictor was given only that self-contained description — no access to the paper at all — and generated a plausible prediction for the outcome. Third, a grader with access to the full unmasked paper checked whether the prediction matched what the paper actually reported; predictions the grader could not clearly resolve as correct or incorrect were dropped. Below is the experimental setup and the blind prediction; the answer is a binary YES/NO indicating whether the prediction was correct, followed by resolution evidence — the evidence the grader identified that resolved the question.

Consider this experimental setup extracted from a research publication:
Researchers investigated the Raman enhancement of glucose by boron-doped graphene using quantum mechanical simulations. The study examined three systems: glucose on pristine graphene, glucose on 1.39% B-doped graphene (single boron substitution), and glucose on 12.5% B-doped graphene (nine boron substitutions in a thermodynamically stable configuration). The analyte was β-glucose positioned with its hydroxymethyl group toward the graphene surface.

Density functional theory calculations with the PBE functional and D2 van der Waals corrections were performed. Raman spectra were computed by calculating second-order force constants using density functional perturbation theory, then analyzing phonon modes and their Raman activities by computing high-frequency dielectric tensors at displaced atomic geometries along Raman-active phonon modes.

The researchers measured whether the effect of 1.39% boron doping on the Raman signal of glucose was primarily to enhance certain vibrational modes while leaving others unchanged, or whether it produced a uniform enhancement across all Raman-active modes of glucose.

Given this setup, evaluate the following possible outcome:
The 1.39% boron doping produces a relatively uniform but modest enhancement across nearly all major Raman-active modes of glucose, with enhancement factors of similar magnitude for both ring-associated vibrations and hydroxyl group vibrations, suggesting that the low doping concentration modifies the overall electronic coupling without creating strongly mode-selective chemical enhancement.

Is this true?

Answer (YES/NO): NO